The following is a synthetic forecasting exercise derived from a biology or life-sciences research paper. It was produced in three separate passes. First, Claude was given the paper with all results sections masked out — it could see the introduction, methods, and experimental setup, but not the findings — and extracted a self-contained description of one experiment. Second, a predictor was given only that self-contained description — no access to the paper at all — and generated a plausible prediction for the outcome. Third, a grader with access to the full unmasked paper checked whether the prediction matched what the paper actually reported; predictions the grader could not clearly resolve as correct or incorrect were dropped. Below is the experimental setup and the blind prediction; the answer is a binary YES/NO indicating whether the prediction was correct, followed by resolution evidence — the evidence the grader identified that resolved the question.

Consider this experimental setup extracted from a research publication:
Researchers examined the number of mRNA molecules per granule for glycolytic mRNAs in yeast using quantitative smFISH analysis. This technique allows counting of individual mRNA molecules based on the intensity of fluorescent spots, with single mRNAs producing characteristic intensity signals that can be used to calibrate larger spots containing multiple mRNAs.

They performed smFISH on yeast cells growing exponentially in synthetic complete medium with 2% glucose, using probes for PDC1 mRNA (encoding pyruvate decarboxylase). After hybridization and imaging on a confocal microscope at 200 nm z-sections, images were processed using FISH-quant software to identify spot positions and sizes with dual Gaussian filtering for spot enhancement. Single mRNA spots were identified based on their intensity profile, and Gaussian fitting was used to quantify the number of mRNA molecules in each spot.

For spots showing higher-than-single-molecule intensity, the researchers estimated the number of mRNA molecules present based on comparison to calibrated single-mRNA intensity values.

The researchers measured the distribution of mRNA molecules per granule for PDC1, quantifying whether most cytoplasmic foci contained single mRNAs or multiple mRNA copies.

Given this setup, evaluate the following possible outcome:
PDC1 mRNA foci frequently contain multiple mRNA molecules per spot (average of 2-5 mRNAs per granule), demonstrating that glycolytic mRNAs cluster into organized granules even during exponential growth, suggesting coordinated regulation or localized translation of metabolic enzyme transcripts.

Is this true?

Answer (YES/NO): YES